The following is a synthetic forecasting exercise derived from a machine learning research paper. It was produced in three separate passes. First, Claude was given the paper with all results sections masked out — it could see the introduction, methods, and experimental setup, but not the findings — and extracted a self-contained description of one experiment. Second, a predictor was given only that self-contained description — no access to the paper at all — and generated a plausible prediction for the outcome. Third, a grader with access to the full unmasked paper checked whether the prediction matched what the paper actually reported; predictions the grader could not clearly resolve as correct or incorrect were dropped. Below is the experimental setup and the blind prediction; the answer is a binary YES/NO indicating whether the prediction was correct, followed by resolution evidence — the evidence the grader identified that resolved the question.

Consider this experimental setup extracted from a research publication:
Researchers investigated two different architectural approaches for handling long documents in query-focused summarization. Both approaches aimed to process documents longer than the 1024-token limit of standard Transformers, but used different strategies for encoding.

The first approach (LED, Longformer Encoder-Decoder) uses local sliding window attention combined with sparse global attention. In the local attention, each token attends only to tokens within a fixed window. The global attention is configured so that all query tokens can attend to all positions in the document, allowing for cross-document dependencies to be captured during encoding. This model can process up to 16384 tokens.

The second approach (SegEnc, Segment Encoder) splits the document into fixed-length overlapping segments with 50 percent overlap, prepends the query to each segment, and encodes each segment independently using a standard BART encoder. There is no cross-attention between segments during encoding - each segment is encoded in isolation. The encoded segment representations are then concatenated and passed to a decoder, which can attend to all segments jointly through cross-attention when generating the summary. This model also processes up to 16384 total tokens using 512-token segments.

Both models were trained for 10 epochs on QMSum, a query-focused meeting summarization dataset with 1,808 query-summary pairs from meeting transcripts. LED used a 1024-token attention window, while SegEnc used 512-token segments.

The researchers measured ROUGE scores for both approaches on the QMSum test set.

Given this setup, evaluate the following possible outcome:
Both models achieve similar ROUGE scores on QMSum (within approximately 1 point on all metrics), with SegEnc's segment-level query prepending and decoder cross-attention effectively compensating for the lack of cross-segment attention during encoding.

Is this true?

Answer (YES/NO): NO